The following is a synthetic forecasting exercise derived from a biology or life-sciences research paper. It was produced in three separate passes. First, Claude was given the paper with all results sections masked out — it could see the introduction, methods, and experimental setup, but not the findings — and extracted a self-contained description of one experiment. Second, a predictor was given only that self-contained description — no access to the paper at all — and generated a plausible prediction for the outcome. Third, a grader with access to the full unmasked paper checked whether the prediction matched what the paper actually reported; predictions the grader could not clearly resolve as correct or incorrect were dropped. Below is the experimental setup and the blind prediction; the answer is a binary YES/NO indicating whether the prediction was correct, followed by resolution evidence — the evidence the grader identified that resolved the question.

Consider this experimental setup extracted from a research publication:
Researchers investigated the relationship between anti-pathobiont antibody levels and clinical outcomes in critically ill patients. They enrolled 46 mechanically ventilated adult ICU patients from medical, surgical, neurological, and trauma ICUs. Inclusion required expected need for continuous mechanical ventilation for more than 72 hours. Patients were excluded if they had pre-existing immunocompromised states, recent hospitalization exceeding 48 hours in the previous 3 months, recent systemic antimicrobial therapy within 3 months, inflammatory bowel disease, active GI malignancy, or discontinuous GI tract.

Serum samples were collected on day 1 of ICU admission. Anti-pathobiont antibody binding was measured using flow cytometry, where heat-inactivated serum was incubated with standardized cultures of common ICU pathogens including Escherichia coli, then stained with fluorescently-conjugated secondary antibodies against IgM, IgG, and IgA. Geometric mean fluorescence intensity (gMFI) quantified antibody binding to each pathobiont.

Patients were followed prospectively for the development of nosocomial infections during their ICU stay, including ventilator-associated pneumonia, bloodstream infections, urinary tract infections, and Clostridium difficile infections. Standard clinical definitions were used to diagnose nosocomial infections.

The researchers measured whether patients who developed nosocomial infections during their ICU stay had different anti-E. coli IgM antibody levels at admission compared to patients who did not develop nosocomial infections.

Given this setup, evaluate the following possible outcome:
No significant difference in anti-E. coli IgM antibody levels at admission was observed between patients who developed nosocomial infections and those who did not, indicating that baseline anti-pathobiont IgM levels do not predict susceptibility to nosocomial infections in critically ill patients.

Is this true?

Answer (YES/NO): NO